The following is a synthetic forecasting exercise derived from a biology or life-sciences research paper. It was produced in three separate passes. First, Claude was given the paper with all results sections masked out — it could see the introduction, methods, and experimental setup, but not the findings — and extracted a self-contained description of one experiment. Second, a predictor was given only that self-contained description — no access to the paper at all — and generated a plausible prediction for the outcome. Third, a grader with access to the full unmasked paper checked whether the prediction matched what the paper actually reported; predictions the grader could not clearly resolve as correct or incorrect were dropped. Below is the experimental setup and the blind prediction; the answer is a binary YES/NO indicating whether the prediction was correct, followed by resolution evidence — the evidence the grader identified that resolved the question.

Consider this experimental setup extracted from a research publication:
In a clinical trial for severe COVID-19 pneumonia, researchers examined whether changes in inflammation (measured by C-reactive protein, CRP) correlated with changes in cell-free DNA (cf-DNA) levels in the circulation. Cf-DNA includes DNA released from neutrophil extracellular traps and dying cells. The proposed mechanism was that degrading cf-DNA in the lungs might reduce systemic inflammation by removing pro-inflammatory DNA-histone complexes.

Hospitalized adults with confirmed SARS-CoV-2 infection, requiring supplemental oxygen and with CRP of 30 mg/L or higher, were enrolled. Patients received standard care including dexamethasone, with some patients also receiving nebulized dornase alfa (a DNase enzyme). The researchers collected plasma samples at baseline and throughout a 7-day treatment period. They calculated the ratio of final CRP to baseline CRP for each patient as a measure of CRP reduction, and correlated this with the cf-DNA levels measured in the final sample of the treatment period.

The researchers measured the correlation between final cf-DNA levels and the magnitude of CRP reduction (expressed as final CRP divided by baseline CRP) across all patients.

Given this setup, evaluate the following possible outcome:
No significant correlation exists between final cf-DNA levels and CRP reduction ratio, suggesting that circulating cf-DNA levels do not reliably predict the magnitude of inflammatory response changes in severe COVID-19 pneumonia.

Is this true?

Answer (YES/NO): NO